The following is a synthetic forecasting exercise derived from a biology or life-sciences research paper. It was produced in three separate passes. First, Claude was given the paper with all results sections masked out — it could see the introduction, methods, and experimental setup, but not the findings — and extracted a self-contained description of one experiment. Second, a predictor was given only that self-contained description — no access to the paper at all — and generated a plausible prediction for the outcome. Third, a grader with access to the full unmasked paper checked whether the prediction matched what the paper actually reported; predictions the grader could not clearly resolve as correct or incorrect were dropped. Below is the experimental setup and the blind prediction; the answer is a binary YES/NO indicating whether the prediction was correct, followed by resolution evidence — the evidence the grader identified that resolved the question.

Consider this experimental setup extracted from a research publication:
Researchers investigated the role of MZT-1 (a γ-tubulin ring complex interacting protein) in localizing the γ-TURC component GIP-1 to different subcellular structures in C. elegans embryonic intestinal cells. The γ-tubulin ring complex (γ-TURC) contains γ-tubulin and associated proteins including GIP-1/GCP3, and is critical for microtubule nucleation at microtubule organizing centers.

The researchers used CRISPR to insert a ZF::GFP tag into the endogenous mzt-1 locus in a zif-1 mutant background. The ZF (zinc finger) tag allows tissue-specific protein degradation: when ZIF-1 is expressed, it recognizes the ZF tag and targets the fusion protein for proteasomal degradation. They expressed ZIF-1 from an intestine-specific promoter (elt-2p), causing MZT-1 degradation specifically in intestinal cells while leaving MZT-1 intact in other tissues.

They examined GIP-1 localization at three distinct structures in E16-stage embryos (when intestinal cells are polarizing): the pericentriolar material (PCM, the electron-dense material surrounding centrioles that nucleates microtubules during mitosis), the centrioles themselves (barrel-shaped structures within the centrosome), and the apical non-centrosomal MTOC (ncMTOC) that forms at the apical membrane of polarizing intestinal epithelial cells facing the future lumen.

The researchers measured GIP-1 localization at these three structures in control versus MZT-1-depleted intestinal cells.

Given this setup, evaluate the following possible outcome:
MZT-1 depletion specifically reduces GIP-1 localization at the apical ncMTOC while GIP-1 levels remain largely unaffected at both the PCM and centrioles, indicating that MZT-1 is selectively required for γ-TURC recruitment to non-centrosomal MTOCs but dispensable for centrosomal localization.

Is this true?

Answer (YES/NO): NO